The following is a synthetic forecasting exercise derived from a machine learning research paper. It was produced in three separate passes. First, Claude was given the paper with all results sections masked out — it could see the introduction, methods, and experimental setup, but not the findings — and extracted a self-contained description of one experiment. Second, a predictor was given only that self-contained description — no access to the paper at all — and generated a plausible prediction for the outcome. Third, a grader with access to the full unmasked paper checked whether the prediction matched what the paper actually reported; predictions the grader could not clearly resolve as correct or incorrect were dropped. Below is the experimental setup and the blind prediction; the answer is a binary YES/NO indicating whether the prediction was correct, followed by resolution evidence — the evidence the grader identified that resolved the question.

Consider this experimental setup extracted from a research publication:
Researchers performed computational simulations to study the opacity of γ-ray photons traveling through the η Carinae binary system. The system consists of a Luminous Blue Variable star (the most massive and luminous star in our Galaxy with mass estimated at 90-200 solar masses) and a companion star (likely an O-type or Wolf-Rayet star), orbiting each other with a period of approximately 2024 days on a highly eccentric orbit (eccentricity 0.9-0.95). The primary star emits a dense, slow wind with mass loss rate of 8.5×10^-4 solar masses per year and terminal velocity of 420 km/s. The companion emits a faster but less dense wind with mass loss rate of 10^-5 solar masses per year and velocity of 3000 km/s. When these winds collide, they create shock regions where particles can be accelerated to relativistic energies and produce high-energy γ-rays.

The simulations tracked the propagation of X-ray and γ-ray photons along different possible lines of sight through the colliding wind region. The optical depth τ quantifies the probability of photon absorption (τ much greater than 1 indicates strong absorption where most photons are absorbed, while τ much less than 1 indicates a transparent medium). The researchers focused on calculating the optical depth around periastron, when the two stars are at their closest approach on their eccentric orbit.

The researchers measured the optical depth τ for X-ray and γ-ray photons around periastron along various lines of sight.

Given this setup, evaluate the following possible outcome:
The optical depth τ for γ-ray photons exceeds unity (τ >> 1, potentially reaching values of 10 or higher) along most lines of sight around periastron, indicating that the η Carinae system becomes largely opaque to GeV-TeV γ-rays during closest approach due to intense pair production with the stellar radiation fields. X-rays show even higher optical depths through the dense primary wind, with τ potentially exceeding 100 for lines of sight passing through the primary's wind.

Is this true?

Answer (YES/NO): NO